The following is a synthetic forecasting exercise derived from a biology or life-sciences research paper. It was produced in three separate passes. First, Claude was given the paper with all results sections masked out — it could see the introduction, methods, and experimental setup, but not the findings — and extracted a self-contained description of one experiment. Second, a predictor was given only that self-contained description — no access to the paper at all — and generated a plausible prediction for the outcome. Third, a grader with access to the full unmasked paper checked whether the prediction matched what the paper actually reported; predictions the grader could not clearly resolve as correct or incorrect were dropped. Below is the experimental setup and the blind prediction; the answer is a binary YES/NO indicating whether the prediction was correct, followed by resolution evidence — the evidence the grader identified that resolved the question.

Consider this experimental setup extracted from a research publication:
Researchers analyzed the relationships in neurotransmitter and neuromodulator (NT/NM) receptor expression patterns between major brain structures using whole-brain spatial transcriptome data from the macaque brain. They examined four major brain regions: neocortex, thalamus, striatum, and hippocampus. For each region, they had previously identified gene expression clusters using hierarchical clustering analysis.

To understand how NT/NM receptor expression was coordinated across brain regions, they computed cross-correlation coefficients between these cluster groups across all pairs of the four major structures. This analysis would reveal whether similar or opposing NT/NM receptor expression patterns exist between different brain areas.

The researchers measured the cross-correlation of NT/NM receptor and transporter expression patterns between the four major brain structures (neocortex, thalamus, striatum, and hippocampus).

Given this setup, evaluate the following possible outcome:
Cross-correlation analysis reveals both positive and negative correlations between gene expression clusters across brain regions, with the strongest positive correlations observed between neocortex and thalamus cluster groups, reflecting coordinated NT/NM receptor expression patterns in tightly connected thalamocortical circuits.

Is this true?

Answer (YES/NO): NO